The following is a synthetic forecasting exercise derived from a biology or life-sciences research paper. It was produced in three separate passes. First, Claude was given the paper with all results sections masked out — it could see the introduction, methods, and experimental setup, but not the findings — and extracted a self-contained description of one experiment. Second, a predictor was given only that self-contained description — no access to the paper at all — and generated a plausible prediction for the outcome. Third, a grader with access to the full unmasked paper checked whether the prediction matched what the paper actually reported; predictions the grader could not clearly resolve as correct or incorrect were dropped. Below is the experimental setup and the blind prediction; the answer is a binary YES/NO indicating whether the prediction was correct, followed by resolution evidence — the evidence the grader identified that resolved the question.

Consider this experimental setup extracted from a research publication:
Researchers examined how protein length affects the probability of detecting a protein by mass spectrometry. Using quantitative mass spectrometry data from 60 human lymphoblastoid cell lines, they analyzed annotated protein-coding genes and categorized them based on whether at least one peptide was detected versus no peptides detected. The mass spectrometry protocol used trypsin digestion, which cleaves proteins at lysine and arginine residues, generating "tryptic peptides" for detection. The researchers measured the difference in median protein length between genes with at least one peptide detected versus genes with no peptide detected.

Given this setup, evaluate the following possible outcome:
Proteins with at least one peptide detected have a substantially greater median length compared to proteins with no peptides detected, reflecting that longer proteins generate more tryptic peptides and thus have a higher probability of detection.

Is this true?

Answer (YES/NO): NO